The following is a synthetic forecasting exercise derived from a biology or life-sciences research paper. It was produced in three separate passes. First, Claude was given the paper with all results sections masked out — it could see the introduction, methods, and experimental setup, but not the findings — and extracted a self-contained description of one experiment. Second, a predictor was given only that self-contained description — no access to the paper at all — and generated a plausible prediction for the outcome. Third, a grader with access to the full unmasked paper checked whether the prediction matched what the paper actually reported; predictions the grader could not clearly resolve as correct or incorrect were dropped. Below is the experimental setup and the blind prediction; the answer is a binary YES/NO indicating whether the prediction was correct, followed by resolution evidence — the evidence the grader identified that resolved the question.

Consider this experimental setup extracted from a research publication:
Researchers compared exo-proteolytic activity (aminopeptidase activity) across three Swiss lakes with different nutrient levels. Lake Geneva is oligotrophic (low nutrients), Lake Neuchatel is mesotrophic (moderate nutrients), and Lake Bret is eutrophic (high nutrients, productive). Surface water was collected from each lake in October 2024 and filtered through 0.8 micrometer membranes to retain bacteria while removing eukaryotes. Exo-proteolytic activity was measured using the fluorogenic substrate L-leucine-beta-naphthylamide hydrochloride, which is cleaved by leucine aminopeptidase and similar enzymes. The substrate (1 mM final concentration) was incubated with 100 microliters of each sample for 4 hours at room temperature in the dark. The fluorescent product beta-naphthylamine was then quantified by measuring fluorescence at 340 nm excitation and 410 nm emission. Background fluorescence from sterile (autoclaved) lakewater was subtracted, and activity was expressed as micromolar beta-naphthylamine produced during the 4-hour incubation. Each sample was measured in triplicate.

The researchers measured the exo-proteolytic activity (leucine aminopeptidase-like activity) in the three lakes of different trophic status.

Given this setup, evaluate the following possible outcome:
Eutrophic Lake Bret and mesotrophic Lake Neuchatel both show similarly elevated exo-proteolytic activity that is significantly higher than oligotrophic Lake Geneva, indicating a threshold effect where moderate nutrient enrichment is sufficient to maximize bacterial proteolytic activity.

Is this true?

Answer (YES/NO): NO